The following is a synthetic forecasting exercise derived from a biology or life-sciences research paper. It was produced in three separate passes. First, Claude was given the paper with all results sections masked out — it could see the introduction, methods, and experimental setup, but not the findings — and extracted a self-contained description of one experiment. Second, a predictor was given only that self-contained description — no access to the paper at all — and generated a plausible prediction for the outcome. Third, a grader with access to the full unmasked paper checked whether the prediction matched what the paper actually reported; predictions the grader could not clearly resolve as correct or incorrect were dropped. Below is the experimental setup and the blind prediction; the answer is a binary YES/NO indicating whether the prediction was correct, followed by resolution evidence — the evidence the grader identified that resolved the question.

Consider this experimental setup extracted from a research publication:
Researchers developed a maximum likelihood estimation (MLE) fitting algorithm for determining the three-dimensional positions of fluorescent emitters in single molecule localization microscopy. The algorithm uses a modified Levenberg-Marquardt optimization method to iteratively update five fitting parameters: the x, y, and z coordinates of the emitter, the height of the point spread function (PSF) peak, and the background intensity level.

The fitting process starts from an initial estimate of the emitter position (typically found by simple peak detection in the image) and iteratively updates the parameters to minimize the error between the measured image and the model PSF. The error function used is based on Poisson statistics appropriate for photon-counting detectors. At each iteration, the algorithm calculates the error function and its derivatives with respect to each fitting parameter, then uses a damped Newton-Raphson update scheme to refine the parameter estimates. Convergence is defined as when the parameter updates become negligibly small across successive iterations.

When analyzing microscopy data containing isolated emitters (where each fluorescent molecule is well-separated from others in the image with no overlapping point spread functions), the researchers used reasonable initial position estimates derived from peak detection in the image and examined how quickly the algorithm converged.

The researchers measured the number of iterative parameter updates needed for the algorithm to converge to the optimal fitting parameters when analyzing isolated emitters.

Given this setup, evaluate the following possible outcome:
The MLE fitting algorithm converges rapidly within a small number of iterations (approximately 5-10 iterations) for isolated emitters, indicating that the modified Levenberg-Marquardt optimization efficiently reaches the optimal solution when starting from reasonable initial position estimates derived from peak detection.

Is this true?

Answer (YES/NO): YES